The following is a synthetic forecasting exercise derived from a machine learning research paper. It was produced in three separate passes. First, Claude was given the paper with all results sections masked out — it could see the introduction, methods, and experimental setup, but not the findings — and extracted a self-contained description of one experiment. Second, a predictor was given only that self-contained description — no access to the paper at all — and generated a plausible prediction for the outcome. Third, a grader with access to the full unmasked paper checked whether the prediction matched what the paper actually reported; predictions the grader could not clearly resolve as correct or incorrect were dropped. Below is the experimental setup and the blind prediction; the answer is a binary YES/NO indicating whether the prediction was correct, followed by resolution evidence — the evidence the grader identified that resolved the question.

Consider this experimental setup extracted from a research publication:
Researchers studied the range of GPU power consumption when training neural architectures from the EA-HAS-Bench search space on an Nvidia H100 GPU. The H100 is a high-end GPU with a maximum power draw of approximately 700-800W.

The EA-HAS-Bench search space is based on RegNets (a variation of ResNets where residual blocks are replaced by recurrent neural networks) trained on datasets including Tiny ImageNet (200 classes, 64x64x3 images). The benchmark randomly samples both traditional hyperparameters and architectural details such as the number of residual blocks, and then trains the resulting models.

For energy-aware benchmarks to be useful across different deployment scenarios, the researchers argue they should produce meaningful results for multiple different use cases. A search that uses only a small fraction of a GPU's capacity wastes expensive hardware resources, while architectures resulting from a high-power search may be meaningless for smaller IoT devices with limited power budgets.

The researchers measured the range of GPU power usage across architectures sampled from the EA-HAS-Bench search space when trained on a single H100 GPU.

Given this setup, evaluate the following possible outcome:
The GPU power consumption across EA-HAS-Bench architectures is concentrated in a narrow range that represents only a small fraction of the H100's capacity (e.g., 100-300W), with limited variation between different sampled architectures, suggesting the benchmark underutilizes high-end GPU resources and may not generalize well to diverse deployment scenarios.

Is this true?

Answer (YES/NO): YES